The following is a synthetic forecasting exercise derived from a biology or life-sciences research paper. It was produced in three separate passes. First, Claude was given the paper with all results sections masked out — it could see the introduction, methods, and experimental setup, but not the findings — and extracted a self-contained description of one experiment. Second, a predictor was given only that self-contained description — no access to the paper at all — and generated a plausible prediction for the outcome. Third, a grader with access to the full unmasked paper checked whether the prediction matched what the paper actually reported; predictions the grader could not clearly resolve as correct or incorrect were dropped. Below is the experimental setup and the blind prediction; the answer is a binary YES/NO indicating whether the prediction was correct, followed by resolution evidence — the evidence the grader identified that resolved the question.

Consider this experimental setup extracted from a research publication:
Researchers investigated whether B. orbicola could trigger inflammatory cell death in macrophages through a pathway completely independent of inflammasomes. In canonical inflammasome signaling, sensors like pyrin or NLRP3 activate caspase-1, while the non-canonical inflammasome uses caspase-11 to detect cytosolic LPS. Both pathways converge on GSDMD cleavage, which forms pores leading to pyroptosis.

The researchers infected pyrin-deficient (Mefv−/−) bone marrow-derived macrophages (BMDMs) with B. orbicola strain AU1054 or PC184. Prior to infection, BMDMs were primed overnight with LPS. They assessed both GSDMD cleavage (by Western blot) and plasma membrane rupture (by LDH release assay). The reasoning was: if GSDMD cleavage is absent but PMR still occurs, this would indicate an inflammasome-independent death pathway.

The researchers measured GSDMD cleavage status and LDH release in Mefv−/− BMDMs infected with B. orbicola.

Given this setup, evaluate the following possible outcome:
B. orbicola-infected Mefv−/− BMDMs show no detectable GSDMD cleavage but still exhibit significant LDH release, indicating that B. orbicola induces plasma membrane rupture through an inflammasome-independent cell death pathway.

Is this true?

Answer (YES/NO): YES